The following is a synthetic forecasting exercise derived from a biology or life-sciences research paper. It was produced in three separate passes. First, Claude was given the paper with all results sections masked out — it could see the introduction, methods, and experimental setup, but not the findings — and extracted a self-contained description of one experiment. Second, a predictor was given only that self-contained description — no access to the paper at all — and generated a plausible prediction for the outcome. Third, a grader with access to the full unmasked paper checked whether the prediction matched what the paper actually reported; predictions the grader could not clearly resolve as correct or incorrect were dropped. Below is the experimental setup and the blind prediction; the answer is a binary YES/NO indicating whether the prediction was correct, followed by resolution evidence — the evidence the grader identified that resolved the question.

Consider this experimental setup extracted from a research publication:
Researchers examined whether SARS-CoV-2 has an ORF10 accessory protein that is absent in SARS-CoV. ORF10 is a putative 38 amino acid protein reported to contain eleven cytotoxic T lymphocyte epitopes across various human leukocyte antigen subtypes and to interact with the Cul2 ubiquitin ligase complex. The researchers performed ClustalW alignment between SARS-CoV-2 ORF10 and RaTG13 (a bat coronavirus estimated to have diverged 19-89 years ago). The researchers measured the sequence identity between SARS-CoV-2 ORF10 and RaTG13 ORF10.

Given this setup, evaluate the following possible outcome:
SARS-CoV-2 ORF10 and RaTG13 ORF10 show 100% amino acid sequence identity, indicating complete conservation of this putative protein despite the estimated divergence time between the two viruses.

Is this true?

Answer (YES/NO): NO